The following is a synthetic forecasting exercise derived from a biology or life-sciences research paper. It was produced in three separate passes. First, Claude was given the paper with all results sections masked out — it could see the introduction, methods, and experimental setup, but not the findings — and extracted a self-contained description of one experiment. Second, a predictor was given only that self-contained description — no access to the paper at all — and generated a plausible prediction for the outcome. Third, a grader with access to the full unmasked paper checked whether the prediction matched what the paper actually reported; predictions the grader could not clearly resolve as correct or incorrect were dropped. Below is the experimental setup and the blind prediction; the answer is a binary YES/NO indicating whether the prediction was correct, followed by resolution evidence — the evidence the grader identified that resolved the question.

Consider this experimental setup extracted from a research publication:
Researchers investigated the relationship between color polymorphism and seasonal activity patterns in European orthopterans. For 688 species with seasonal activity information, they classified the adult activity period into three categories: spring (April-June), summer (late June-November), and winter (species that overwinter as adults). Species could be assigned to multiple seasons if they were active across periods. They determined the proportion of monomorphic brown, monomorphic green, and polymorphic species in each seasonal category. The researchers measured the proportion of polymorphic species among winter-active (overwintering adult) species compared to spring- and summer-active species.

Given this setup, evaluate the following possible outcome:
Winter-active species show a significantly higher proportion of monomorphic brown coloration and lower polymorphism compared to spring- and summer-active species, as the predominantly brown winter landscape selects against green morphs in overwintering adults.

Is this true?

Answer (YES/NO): YES